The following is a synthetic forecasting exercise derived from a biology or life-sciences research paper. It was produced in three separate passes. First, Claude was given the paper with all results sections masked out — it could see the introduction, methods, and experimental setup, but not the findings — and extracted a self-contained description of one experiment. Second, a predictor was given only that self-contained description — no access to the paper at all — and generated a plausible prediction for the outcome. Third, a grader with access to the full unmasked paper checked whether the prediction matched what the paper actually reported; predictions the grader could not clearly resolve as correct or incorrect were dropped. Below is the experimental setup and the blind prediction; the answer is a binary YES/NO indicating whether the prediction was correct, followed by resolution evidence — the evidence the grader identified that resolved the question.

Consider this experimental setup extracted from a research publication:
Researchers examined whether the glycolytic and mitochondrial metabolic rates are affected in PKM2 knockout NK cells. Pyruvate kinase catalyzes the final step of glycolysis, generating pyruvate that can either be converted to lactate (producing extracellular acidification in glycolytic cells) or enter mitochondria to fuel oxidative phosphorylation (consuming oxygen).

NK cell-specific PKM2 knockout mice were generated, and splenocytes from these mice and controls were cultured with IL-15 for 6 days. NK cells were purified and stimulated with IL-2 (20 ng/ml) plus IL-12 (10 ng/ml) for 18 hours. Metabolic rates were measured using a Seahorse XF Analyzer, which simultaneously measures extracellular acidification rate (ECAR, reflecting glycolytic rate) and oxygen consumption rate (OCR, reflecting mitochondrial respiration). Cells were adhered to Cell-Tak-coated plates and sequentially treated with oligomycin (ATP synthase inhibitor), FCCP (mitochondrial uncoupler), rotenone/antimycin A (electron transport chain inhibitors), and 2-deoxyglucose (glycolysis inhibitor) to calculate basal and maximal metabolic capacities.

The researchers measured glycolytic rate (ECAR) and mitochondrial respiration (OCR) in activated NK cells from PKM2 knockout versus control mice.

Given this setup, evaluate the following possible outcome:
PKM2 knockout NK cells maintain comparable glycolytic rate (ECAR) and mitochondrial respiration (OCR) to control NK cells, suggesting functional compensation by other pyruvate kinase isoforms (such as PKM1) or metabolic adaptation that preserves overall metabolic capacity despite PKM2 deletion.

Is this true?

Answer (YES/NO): YES